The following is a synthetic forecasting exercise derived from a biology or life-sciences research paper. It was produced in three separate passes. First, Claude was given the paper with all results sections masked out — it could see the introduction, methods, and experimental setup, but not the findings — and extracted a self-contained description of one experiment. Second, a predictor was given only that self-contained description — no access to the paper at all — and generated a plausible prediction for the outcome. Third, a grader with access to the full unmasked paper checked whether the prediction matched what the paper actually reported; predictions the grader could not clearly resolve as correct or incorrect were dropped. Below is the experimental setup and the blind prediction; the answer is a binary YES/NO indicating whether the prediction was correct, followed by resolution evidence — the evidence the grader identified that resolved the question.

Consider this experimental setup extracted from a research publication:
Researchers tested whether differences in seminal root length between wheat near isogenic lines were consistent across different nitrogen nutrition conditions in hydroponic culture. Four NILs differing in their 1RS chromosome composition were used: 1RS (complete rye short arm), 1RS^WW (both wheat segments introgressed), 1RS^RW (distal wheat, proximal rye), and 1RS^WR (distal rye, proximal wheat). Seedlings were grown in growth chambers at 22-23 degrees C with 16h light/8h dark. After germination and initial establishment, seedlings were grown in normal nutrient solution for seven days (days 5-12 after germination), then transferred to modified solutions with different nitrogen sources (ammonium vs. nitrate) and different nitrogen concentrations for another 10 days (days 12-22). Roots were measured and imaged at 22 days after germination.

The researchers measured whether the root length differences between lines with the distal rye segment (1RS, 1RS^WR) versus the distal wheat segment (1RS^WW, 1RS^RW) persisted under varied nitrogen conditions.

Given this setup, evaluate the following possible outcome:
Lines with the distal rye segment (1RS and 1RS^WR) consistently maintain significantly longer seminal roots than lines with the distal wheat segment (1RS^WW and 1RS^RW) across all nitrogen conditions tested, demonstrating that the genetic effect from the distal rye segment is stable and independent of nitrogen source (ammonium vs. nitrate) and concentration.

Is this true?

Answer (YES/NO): YES